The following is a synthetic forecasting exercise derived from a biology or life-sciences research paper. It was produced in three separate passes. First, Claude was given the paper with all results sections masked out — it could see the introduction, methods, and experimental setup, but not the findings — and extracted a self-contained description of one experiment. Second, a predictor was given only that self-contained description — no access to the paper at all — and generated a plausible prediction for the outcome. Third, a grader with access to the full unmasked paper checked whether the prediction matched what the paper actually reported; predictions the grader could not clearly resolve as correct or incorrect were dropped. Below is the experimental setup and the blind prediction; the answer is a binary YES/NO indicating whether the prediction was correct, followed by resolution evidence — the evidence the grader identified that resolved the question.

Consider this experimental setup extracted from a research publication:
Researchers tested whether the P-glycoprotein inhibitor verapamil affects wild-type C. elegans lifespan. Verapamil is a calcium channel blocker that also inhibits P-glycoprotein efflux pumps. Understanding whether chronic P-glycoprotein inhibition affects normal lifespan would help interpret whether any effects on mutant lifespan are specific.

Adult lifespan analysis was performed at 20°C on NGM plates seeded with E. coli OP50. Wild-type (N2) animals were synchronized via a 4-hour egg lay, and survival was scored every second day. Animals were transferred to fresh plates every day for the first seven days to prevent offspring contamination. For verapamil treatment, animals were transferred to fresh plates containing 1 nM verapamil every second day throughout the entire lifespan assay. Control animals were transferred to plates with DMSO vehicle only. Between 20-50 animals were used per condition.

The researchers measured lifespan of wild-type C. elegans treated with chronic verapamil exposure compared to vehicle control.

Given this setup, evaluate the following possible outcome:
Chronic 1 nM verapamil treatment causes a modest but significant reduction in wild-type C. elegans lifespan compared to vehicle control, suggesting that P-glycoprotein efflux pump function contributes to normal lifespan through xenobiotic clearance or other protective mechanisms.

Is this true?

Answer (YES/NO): NO